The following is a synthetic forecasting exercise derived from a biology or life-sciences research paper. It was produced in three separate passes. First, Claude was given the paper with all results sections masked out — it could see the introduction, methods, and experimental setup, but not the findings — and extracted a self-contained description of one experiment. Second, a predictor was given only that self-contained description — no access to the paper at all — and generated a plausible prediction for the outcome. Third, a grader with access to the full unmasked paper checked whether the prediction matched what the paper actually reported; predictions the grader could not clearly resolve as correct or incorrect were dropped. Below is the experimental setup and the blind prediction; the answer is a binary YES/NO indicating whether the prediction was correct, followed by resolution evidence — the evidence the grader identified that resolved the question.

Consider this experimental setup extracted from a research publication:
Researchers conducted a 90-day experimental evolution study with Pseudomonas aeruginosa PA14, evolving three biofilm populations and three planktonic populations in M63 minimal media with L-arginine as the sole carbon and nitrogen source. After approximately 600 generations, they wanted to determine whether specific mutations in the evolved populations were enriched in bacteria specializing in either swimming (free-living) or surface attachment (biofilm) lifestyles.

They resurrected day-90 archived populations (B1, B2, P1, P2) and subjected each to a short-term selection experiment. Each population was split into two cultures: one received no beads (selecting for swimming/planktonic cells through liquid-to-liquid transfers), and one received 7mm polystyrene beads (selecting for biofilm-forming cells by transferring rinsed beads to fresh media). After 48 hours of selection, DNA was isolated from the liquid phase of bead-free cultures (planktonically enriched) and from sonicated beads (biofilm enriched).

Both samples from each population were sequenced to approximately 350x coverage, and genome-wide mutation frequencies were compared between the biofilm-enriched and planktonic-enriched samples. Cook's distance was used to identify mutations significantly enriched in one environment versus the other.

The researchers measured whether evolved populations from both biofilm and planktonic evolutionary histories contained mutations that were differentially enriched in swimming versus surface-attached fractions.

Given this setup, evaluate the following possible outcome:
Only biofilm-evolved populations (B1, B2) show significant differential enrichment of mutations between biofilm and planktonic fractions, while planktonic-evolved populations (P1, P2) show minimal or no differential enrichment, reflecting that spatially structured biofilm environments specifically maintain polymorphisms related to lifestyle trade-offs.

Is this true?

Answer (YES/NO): NO